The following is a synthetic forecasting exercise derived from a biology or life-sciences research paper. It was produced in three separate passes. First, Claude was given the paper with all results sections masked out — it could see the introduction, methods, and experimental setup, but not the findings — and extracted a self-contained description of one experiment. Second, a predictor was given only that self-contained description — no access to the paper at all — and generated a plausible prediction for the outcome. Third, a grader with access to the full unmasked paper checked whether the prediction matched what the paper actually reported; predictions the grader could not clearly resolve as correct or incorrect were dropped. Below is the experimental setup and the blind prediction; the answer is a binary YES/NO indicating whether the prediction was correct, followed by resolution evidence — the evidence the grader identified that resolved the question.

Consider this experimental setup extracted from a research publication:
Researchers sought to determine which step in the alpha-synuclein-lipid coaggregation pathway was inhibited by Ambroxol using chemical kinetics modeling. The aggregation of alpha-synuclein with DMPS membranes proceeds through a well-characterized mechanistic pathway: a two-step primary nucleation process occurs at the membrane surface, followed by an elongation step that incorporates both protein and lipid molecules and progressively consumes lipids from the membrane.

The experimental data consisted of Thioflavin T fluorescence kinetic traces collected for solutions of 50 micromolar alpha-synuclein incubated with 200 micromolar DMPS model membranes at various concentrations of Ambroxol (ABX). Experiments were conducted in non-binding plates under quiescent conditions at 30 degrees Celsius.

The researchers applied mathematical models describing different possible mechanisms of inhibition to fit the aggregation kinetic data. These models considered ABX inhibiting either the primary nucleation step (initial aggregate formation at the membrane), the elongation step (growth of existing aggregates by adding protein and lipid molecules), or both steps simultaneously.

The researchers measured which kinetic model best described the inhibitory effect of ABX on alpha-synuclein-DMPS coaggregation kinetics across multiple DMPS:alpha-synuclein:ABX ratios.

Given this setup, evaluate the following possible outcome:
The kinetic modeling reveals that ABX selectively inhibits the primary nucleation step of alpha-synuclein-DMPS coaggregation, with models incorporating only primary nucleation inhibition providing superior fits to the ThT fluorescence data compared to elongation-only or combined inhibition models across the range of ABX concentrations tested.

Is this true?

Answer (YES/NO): YES